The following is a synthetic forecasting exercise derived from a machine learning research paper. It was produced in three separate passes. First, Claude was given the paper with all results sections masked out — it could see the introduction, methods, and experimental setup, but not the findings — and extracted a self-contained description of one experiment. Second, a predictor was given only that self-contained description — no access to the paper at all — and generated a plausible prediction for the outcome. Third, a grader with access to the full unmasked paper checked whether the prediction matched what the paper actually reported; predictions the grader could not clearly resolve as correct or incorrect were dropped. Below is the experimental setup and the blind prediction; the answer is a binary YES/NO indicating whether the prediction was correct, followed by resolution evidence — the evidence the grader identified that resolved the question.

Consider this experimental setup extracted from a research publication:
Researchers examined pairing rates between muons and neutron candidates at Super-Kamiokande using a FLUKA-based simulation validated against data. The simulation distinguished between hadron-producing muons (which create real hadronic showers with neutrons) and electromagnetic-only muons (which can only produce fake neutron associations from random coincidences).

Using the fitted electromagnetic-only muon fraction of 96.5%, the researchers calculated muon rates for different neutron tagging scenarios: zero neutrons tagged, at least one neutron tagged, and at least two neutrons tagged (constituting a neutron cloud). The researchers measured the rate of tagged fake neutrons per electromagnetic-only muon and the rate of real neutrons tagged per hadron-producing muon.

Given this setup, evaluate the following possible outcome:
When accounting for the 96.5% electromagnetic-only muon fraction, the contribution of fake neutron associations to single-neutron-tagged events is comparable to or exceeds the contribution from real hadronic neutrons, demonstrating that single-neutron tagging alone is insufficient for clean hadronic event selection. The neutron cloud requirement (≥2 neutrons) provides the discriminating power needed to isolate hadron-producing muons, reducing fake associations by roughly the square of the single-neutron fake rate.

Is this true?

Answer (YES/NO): NO